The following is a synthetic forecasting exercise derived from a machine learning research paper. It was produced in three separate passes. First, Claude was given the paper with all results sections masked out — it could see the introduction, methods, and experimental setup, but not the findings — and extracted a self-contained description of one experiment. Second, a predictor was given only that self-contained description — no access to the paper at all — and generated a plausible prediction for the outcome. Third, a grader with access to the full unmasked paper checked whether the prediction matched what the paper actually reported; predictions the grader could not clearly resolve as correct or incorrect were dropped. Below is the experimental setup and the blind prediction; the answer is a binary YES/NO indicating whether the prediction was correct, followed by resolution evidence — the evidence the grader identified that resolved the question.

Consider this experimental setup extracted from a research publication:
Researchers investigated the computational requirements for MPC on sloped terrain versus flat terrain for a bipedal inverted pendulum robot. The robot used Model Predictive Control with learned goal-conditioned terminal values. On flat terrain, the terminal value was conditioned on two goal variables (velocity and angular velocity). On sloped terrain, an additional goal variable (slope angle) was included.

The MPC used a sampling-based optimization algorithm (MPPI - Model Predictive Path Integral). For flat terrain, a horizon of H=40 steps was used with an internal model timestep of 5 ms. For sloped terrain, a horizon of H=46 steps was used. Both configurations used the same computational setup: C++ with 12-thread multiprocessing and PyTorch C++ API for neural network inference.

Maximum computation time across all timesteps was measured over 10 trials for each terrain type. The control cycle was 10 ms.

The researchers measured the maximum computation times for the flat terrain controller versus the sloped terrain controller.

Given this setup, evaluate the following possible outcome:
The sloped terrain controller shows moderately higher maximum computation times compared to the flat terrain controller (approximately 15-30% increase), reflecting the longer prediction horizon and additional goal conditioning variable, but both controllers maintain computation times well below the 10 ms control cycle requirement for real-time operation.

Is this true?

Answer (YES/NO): NO